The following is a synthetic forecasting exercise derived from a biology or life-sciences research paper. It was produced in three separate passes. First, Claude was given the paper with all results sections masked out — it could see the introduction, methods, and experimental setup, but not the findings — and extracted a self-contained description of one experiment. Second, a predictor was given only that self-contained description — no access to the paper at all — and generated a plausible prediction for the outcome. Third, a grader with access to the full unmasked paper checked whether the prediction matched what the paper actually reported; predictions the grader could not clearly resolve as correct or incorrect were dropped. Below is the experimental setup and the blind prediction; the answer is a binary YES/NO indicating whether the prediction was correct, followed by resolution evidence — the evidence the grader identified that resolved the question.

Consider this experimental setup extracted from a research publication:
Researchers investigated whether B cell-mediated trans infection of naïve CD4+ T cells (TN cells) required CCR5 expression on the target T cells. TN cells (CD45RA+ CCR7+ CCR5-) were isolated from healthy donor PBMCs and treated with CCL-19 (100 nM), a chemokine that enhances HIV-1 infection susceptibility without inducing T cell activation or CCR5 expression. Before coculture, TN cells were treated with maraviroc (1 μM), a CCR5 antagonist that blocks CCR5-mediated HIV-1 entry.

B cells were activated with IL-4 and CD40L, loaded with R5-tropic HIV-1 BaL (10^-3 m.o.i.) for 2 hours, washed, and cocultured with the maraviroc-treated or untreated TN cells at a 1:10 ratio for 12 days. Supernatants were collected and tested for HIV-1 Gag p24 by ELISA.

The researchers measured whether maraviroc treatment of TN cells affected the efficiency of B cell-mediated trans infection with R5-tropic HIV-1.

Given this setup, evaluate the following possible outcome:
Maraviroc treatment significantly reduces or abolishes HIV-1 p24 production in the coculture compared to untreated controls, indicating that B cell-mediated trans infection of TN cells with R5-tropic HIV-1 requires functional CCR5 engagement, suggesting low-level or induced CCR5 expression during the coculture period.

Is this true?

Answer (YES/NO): NO